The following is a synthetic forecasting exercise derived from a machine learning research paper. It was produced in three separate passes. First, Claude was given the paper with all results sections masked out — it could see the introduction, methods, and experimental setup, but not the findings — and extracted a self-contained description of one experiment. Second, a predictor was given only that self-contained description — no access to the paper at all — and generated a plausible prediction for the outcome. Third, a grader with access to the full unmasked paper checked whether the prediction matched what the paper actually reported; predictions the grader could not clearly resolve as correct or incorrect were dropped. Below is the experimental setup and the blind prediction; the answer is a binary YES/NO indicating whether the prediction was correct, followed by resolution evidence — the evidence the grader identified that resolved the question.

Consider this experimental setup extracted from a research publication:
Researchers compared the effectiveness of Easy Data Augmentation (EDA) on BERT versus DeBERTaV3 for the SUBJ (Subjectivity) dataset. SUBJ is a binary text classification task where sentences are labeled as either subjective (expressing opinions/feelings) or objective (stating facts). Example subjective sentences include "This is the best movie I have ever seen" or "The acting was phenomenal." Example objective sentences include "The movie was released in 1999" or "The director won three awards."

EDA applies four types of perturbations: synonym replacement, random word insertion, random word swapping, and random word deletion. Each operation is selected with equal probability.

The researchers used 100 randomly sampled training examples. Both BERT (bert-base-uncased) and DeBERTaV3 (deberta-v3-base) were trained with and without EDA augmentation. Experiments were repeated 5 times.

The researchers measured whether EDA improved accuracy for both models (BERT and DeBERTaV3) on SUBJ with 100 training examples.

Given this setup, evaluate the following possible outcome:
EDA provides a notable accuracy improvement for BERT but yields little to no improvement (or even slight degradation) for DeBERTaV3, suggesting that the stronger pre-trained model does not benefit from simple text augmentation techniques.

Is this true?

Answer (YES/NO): NO